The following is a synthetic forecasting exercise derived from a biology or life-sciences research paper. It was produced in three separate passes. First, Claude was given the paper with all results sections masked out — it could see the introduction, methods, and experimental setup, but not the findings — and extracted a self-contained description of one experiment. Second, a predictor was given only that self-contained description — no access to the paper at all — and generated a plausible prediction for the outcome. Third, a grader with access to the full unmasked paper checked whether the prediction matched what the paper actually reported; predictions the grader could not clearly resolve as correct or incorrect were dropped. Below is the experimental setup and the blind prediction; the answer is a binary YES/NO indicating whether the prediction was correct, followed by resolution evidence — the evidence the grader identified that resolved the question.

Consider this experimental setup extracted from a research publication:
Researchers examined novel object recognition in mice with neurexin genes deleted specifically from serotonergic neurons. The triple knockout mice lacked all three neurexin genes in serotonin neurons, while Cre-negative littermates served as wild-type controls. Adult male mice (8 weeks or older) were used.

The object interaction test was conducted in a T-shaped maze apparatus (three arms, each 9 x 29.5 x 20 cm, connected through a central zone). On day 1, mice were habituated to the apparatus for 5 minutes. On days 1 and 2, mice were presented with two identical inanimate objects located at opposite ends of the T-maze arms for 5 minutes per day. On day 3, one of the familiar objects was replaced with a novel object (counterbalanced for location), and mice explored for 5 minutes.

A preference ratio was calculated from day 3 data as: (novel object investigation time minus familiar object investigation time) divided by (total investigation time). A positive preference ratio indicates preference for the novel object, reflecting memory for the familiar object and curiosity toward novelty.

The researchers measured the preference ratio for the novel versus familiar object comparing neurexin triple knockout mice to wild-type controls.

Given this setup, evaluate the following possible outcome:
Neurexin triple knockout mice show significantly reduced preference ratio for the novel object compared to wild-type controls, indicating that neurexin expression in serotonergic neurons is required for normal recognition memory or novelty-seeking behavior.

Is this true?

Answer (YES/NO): NO